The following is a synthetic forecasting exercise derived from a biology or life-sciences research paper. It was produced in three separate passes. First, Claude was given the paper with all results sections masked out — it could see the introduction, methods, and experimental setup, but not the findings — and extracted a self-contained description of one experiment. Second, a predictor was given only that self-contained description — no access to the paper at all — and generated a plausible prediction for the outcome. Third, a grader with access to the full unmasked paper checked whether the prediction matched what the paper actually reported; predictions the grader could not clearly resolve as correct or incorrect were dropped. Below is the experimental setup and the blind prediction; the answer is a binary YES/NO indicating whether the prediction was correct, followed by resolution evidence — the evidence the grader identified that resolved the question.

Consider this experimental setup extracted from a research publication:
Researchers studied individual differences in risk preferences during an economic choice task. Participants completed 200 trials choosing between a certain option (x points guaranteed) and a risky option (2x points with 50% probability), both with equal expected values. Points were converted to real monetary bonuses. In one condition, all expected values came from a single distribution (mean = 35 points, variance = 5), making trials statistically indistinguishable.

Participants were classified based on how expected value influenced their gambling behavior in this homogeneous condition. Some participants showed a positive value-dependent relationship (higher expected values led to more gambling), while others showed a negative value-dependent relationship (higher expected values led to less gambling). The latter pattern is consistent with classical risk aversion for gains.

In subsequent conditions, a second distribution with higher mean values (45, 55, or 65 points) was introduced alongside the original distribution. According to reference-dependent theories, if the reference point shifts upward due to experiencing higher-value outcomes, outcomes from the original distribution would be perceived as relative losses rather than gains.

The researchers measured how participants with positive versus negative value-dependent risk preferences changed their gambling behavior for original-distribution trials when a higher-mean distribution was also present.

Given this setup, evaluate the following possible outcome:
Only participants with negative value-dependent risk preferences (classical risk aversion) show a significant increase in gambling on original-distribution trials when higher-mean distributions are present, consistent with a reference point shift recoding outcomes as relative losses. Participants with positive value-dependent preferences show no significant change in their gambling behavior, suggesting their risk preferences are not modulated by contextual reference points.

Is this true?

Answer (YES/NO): NO